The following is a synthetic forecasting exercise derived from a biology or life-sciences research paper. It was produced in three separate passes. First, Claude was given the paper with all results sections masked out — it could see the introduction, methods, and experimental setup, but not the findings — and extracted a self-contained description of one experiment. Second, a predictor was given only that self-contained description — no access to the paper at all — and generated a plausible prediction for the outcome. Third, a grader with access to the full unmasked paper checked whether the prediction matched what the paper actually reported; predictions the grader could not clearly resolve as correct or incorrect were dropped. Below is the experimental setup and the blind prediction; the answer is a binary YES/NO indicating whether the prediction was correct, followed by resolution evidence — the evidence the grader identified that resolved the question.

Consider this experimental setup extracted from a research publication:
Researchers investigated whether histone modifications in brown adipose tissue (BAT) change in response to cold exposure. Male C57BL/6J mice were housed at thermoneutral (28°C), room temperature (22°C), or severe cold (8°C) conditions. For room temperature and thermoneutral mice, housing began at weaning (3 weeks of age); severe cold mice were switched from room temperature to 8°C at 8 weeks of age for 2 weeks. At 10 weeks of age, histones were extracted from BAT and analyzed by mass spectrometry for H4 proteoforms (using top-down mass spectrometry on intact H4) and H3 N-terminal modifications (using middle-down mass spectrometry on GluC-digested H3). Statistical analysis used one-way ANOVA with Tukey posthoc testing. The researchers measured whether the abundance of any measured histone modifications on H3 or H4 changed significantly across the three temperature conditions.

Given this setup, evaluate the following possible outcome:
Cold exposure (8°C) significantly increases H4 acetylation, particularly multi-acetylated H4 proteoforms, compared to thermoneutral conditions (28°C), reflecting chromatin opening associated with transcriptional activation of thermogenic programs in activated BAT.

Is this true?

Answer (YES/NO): YES